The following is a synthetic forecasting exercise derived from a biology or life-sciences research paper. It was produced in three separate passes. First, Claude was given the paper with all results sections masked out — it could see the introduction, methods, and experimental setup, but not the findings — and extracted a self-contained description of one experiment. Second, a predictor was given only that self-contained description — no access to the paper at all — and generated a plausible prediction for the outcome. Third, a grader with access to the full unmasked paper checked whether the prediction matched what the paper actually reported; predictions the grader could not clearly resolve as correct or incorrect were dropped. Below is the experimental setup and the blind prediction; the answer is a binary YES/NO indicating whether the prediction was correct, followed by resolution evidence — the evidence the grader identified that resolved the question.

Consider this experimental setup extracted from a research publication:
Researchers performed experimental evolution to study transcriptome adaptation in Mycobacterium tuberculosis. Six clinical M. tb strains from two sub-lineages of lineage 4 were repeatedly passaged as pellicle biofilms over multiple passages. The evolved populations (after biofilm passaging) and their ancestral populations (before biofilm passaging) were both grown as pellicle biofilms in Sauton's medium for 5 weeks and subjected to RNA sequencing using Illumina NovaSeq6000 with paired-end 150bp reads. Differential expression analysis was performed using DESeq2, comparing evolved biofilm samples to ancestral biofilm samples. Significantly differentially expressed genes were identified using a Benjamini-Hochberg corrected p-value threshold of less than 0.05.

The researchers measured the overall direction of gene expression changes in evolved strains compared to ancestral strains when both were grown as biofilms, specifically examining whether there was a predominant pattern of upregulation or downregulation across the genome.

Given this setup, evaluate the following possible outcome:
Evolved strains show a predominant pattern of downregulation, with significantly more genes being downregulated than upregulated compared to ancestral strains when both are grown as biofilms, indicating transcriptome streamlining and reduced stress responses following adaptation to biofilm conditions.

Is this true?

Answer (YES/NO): YES